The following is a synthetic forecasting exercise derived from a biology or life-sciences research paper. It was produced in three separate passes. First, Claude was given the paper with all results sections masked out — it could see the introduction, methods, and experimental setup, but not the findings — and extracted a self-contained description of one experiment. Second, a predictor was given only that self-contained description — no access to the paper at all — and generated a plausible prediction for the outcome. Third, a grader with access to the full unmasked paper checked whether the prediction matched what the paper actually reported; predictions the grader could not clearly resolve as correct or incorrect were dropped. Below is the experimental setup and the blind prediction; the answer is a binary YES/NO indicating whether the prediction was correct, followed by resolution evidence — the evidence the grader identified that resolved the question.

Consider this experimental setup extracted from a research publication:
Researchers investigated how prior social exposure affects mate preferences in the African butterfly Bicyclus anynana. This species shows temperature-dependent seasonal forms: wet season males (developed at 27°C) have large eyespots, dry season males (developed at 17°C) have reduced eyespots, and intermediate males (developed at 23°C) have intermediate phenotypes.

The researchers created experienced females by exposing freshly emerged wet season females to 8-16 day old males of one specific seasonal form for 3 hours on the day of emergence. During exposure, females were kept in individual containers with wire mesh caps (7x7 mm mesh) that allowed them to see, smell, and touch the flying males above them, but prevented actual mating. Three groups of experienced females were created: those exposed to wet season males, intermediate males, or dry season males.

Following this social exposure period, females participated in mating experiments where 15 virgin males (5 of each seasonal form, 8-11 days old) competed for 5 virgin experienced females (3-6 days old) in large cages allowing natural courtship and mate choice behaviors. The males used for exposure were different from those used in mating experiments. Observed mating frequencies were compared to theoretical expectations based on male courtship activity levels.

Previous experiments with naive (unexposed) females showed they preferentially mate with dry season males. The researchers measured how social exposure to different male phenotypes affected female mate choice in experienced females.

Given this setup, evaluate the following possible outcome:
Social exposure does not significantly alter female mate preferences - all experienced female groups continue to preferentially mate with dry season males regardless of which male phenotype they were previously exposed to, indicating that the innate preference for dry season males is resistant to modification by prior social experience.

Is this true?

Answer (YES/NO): NO